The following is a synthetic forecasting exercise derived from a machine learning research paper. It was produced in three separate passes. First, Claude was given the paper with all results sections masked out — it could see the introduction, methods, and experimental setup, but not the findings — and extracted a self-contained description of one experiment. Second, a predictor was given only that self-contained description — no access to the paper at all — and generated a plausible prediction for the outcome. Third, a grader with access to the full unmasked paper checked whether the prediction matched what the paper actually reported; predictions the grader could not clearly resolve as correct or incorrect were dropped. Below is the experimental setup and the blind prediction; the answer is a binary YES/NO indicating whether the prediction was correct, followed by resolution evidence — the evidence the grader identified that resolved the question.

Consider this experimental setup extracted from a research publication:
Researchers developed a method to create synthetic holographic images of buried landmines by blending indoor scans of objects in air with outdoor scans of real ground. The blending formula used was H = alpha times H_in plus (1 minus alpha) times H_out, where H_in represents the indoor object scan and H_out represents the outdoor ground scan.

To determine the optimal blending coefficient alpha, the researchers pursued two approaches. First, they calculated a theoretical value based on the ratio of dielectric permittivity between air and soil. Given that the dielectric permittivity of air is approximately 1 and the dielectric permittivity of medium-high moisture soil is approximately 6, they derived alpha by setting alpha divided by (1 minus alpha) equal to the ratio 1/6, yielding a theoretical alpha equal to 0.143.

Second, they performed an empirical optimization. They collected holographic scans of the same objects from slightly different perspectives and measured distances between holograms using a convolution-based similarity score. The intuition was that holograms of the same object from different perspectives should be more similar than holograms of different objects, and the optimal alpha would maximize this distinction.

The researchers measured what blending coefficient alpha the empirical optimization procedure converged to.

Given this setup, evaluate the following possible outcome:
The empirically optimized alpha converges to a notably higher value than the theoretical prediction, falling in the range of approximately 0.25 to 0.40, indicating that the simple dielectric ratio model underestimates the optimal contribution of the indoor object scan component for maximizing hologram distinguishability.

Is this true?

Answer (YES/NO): NO